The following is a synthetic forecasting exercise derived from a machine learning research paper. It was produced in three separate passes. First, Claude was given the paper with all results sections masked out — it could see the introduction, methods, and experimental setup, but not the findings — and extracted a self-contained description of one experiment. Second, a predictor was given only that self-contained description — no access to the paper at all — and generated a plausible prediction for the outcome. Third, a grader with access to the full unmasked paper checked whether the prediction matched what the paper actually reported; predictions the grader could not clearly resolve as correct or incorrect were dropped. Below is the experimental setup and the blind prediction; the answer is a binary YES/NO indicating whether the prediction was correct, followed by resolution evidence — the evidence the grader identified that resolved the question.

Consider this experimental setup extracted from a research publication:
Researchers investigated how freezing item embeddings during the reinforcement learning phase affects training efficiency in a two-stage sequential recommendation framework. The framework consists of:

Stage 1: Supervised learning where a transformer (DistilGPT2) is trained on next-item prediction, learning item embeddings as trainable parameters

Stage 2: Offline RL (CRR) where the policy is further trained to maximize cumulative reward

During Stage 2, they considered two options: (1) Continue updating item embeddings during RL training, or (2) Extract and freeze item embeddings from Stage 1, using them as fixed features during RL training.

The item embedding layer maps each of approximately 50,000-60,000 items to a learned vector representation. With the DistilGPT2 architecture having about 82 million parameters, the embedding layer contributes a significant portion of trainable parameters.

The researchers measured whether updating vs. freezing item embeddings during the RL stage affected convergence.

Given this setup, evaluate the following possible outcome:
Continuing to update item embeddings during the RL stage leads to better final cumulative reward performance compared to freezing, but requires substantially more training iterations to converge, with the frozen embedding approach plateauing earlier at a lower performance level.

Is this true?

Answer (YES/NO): NO